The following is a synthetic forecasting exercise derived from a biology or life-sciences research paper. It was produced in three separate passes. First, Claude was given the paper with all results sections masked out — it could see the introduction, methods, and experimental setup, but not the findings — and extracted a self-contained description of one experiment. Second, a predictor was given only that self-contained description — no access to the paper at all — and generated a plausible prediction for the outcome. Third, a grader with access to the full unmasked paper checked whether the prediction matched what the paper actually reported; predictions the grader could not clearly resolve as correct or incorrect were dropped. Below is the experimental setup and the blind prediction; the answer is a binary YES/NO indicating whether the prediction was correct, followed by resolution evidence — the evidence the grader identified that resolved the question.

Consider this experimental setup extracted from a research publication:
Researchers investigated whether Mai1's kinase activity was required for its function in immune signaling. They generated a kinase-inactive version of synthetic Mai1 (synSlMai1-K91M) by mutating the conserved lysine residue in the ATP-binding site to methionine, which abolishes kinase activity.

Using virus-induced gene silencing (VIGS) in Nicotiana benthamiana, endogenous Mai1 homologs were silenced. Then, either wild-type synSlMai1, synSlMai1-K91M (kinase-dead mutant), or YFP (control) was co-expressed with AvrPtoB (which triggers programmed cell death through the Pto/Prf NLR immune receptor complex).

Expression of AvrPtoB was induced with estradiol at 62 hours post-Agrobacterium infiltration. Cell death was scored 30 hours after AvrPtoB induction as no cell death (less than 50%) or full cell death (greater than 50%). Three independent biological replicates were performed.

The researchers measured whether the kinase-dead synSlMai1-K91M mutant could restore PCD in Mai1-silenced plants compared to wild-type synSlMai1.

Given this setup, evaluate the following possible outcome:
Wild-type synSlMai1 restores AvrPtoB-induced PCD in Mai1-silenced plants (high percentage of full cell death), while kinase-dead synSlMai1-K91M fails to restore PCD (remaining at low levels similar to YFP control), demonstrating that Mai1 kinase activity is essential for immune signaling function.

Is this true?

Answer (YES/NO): NO